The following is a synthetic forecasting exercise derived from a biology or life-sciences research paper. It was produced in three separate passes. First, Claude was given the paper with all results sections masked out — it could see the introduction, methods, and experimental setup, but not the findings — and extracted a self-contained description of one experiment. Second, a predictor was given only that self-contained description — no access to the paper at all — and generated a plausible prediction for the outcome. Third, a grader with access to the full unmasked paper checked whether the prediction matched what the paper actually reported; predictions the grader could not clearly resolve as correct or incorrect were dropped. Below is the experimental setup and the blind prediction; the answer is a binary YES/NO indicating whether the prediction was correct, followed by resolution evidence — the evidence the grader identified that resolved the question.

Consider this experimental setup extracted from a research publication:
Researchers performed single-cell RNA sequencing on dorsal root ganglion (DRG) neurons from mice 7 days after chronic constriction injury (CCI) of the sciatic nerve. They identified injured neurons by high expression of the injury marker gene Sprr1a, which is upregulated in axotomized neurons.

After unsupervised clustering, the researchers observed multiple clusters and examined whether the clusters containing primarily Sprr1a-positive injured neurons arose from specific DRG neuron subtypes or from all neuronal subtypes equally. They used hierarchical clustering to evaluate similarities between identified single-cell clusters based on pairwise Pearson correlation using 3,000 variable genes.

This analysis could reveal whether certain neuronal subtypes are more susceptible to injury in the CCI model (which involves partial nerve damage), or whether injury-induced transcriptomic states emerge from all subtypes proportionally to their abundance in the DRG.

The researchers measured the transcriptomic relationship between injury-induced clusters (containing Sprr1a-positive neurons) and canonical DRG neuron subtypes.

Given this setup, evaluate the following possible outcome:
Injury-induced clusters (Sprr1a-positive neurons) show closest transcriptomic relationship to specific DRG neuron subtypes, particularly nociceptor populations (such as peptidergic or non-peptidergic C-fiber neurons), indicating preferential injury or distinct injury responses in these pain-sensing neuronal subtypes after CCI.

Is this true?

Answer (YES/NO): NO